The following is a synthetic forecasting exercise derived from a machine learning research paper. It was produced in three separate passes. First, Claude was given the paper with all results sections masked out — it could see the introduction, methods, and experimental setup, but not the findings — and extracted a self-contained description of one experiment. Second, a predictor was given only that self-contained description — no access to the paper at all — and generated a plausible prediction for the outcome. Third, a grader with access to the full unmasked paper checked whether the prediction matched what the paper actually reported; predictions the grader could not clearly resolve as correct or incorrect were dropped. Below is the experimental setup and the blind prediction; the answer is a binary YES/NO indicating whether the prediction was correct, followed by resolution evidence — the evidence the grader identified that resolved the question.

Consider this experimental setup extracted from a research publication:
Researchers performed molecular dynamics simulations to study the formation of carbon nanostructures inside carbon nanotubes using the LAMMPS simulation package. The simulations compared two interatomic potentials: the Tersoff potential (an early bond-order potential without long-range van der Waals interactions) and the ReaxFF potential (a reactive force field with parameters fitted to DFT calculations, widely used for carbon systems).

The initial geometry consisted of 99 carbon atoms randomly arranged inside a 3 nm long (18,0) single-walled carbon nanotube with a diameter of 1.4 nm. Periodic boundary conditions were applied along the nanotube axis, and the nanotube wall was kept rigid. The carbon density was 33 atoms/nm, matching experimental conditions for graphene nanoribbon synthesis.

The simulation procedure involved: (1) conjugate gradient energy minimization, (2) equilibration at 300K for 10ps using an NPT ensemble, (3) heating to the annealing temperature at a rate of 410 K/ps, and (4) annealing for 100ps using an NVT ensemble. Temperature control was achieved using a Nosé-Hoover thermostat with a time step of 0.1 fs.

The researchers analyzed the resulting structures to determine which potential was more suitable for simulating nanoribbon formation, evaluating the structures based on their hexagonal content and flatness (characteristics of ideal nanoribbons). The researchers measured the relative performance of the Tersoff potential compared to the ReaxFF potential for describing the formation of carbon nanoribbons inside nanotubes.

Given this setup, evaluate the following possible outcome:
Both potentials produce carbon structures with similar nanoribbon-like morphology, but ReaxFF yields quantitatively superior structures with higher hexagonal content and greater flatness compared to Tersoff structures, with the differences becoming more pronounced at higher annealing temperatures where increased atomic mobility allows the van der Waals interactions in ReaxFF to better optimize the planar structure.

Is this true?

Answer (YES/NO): NO